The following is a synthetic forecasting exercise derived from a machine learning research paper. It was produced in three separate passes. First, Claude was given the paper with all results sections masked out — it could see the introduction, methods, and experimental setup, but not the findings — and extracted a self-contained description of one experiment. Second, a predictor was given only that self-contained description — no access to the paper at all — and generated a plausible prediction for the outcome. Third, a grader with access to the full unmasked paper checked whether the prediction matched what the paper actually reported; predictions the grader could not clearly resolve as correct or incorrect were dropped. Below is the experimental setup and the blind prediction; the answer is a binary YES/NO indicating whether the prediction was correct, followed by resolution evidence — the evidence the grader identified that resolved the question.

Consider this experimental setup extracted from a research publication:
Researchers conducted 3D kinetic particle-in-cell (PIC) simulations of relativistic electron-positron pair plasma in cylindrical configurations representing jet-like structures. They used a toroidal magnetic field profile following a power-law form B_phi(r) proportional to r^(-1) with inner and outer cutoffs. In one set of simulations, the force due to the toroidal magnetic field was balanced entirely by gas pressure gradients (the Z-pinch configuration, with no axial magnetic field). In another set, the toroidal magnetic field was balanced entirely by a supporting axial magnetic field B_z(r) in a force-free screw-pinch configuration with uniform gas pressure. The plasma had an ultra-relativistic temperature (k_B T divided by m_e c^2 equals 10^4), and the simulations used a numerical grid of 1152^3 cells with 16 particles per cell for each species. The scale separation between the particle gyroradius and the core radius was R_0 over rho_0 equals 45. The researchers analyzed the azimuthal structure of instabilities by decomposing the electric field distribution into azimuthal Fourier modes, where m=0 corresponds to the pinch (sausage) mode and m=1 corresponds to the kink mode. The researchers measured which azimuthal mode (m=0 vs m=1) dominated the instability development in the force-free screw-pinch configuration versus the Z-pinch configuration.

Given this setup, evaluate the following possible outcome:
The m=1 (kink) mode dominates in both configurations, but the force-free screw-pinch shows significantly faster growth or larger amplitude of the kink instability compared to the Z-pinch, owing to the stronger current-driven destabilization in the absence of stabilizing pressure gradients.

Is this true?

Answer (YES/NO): NO